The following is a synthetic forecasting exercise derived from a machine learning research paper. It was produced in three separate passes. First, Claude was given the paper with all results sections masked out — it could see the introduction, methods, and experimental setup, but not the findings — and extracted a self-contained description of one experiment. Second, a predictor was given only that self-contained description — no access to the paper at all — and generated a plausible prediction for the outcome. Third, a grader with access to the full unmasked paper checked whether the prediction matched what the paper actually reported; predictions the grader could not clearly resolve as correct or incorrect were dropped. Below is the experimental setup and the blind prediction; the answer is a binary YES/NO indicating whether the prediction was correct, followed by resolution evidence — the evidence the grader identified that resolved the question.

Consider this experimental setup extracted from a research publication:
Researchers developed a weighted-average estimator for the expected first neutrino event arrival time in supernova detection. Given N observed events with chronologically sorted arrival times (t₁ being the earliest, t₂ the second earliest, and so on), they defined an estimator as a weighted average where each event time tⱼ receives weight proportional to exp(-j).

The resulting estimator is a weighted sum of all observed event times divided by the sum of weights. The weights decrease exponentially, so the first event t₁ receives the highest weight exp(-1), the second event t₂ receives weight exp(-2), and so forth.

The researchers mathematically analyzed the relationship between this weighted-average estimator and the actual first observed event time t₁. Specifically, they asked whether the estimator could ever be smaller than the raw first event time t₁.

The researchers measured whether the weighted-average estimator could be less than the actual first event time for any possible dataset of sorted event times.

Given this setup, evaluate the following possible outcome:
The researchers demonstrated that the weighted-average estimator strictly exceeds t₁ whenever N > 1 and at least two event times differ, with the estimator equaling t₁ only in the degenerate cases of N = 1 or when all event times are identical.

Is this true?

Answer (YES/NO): NO